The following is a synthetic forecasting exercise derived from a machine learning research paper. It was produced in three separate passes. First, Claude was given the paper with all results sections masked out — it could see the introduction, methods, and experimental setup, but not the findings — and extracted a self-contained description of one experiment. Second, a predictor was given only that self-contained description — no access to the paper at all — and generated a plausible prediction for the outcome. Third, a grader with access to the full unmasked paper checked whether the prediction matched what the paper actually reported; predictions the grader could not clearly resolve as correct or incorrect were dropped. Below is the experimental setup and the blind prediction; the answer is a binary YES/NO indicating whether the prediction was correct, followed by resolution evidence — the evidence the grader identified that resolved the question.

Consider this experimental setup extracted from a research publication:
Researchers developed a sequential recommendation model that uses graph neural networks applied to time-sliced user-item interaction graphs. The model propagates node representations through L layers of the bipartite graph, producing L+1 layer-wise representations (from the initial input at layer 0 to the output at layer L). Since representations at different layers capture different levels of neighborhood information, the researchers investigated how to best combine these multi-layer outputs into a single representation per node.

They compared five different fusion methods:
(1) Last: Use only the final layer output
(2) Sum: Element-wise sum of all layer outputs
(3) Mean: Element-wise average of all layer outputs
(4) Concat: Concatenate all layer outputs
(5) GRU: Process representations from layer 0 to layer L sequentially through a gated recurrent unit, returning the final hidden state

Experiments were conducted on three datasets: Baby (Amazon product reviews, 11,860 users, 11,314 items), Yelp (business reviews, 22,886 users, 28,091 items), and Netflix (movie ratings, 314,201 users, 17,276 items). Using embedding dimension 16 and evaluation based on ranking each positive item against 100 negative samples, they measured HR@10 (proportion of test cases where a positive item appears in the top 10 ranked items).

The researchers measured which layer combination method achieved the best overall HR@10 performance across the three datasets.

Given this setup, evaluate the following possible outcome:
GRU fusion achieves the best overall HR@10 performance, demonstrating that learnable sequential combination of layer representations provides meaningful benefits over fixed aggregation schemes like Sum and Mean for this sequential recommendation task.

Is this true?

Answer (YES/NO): YES